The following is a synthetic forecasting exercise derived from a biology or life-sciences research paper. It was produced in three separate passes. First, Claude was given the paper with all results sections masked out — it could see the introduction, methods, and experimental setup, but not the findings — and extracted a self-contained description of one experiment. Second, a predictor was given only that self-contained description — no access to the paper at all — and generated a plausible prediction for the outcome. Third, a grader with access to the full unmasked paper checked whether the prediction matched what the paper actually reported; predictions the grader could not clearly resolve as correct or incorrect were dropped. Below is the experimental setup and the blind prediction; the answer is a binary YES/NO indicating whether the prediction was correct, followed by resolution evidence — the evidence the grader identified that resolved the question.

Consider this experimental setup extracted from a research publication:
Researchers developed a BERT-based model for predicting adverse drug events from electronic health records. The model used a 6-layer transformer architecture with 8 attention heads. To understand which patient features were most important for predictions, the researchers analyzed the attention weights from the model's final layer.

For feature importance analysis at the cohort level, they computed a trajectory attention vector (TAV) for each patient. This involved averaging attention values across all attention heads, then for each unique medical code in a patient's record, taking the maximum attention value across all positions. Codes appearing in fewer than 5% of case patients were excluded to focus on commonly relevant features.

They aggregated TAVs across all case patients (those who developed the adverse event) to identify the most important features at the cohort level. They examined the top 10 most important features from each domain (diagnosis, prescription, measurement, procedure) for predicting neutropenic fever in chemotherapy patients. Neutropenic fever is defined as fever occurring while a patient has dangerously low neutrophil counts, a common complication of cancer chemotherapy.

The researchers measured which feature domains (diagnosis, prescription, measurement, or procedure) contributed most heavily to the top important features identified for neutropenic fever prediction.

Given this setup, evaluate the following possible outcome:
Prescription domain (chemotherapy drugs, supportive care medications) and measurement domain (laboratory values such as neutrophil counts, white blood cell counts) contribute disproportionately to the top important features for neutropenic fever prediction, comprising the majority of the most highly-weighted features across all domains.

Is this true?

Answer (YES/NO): NO